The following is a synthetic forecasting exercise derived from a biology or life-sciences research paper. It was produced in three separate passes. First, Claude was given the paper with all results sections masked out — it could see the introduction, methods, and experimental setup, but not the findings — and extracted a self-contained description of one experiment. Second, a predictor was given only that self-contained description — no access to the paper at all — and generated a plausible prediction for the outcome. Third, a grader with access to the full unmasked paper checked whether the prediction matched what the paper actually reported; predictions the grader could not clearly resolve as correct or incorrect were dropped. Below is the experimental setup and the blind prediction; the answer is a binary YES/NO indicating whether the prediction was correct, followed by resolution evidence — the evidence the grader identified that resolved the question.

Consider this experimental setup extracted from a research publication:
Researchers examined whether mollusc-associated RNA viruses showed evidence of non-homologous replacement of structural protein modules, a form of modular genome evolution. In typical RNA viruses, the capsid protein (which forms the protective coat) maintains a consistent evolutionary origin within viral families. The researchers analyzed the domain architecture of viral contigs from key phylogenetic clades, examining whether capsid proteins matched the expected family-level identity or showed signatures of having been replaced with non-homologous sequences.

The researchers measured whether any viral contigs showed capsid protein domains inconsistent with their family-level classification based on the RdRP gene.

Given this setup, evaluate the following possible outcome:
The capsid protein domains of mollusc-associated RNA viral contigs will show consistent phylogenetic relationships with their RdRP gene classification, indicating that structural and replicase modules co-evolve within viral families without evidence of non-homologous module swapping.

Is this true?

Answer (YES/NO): NO